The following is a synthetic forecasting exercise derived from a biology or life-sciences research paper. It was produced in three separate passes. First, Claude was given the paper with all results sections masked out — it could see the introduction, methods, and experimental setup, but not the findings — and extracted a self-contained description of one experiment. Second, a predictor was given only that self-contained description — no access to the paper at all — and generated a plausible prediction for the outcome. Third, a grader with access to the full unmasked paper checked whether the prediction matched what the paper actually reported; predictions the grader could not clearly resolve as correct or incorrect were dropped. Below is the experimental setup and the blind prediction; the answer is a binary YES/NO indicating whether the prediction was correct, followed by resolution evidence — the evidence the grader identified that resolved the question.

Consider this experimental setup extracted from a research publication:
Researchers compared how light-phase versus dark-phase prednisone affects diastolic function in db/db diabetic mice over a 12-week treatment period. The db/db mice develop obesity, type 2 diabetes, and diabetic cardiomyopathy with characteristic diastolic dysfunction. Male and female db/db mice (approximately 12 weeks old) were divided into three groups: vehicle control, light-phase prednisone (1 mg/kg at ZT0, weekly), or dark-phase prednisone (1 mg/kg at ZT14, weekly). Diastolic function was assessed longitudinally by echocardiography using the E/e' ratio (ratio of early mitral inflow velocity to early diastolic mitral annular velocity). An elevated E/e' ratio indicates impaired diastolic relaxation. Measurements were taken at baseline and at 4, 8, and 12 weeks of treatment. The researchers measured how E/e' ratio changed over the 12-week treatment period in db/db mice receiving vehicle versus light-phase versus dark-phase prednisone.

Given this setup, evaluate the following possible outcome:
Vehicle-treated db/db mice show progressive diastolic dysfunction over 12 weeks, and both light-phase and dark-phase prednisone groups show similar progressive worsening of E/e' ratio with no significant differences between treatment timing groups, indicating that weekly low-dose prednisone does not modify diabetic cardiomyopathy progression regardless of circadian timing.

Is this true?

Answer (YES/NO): NO